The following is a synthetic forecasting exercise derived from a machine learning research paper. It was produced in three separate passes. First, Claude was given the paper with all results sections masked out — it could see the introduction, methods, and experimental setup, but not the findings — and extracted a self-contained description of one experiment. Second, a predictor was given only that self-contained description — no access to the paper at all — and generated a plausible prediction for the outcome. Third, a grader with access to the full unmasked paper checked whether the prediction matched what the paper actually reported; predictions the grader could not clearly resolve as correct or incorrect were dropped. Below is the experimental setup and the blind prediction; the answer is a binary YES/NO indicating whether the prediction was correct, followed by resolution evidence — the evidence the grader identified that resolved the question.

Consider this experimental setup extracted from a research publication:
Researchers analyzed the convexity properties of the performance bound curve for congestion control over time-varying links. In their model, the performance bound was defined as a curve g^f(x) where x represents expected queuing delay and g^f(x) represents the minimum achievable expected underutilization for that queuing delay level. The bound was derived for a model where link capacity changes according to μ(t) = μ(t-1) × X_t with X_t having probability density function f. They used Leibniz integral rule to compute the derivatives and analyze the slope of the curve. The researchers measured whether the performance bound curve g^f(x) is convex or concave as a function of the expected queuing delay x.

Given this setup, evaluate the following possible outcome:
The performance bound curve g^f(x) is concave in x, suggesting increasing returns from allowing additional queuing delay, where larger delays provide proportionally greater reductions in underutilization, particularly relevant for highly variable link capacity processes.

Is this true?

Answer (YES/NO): NO